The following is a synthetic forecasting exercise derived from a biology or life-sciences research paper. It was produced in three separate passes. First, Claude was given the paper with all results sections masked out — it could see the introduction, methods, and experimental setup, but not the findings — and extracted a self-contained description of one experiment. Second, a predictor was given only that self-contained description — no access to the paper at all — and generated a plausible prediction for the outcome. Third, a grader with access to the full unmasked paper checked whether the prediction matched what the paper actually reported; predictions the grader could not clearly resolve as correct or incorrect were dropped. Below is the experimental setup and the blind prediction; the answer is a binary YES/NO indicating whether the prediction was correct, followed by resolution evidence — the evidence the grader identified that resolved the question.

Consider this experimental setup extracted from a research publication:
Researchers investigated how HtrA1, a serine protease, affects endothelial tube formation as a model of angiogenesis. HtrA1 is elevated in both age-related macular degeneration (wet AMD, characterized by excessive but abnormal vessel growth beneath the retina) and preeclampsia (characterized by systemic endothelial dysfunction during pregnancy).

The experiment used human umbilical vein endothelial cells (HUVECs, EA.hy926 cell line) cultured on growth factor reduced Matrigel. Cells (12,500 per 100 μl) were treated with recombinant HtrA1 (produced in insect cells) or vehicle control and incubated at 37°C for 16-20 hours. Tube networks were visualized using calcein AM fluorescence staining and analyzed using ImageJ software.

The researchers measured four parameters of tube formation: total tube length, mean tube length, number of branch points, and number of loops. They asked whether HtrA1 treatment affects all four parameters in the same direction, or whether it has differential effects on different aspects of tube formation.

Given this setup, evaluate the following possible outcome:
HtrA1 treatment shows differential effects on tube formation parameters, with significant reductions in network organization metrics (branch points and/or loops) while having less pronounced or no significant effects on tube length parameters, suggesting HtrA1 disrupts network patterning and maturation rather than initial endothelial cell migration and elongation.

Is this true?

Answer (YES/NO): NO